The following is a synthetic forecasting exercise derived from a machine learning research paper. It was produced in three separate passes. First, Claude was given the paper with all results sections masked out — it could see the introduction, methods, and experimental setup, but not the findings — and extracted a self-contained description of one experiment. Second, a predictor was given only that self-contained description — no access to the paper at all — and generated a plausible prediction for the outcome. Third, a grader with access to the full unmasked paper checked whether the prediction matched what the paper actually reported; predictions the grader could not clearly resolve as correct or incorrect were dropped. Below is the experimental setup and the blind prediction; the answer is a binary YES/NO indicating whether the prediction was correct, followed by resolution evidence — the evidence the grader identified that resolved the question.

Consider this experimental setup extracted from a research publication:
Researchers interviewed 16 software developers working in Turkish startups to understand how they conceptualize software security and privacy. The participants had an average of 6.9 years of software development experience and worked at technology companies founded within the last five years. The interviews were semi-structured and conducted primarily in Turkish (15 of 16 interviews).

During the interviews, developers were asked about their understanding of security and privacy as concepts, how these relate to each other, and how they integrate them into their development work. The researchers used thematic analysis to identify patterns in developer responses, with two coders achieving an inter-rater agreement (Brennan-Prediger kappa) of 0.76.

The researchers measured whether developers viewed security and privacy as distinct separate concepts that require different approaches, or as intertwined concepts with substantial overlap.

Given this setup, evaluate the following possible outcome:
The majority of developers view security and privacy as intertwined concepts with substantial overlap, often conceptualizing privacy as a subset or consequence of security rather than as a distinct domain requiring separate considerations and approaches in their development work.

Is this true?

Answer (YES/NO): YES